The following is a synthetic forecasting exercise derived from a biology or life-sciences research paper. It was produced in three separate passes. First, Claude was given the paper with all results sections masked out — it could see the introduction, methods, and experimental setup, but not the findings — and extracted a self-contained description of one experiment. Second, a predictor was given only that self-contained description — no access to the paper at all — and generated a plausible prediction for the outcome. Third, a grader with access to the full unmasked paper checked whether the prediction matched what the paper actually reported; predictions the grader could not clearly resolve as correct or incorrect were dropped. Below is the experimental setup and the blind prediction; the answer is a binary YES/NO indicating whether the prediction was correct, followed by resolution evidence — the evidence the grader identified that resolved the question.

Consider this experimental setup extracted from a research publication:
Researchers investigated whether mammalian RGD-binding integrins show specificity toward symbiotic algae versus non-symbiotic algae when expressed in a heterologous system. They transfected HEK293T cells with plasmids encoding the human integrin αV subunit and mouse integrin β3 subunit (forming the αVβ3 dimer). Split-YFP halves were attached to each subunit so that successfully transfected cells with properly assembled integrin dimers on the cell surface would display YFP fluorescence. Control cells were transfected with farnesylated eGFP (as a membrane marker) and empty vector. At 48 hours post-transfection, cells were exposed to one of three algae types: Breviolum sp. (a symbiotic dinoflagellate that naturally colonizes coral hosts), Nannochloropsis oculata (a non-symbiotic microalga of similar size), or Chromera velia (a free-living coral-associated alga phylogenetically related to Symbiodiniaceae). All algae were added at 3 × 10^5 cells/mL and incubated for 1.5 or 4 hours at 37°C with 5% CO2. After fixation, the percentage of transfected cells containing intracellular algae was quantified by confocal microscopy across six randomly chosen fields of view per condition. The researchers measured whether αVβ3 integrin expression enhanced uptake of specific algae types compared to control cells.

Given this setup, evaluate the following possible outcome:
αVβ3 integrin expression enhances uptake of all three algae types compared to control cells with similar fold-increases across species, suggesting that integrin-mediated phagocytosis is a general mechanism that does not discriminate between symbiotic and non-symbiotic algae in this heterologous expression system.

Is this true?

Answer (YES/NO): NO